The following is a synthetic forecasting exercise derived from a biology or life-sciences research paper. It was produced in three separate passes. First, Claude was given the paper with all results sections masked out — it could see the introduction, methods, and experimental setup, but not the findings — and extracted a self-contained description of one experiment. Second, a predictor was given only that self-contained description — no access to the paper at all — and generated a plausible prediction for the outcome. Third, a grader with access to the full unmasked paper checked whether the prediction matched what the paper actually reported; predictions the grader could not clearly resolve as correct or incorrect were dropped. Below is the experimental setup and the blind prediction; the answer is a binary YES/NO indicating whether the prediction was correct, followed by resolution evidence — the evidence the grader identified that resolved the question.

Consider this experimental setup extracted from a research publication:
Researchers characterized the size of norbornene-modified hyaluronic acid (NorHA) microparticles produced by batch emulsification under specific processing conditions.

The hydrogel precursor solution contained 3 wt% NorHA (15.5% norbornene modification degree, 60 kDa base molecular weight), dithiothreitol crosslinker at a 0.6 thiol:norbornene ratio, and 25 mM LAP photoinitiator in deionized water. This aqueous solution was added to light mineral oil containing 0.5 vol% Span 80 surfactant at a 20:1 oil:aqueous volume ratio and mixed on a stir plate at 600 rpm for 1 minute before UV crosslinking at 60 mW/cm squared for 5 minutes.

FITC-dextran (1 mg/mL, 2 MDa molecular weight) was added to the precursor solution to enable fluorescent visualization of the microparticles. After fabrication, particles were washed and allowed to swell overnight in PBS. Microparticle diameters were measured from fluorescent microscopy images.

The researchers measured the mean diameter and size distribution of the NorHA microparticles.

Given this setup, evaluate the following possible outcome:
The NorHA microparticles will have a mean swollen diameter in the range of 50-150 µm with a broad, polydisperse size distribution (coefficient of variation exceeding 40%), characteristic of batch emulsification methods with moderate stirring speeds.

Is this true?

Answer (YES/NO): YES